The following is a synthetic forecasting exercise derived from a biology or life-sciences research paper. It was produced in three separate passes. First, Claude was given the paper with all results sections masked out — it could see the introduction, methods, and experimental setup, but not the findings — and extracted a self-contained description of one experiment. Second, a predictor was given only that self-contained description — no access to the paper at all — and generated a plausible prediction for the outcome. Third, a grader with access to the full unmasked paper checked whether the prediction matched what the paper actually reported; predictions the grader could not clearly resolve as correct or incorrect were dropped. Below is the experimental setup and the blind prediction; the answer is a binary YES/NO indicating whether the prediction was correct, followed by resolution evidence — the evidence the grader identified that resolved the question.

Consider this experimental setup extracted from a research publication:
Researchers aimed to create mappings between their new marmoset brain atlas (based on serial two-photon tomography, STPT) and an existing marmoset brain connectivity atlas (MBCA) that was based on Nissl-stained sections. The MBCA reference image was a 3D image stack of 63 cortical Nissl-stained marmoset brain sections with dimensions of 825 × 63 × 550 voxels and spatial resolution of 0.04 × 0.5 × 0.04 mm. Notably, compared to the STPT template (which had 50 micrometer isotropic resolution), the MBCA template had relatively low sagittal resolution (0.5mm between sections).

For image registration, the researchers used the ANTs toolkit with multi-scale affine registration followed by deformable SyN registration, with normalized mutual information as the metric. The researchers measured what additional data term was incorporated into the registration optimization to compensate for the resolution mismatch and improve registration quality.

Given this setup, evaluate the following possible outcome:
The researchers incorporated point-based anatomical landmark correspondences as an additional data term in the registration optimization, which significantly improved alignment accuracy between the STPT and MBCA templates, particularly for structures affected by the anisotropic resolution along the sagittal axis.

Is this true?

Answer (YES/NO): NO